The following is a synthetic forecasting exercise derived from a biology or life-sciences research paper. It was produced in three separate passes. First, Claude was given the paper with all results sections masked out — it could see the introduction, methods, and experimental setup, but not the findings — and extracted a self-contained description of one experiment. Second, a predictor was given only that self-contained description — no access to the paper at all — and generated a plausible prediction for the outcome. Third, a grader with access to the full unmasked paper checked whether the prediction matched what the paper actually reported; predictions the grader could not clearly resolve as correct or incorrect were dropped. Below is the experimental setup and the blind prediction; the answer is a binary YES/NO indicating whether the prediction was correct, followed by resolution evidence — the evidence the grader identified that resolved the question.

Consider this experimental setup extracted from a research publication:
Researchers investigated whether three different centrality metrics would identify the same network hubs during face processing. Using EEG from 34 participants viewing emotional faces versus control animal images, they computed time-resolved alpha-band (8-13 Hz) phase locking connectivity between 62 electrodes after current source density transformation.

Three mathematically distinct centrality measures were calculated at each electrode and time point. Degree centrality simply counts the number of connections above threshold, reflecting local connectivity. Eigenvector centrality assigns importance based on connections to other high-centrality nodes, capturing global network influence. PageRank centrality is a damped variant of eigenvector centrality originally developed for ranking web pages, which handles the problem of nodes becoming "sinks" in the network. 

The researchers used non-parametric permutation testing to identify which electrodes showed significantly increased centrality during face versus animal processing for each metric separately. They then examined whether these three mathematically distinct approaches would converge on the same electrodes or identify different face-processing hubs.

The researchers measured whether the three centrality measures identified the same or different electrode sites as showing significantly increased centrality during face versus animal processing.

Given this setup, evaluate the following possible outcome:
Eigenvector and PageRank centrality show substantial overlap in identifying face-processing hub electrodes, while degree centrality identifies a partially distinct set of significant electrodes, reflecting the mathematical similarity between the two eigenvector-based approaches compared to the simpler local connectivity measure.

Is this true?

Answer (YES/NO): NO